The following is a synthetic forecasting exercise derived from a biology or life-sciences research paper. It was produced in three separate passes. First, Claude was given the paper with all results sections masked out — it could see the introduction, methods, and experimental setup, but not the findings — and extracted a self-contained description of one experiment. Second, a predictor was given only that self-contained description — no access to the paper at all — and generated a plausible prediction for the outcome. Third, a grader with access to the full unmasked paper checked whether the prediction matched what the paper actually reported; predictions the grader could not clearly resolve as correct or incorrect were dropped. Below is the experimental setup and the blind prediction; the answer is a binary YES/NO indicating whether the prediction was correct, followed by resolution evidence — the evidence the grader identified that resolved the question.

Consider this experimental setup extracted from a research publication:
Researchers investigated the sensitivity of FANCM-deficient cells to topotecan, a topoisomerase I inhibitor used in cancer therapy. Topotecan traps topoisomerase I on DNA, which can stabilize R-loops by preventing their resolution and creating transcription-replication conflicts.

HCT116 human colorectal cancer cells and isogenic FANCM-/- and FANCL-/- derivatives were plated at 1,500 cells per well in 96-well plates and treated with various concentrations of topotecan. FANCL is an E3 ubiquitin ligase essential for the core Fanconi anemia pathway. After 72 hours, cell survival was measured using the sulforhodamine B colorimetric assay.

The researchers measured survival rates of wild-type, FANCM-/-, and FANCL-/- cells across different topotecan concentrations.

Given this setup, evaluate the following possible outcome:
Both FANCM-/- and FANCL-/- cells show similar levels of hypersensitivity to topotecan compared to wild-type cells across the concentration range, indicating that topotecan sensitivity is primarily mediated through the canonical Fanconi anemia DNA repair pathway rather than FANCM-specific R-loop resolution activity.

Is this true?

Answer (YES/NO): NO